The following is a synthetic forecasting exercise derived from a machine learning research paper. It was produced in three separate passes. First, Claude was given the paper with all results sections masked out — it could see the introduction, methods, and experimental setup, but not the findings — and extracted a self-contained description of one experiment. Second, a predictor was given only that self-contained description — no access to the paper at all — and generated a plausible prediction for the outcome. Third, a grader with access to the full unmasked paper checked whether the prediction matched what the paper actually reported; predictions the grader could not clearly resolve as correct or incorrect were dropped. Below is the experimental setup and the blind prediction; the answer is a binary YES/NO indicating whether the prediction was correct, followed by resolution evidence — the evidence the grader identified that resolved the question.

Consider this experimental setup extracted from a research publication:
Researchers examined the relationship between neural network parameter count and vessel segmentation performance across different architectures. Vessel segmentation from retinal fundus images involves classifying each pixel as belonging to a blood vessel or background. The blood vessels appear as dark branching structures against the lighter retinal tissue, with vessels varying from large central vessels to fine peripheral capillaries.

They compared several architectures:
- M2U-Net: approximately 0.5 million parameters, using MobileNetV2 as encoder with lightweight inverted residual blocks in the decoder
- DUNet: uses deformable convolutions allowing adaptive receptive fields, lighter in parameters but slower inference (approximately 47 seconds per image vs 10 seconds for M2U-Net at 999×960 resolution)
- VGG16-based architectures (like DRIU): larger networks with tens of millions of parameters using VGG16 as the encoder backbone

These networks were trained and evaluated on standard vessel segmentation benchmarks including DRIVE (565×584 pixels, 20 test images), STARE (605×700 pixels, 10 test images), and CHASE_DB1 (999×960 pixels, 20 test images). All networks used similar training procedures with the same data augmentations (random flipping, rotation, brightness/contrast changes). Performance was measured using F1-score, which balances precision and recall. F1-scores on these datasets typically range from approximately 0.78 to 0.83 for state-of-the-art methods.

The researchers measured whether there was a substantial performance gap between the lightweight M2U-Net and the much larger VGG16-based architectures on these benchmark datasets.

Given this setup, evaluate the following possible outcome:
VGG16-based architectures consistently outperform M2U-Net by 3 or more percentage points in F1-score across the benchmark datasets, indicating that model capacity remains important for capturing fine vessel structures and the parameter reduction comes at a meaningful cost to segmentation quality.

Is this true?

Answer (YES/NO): NO